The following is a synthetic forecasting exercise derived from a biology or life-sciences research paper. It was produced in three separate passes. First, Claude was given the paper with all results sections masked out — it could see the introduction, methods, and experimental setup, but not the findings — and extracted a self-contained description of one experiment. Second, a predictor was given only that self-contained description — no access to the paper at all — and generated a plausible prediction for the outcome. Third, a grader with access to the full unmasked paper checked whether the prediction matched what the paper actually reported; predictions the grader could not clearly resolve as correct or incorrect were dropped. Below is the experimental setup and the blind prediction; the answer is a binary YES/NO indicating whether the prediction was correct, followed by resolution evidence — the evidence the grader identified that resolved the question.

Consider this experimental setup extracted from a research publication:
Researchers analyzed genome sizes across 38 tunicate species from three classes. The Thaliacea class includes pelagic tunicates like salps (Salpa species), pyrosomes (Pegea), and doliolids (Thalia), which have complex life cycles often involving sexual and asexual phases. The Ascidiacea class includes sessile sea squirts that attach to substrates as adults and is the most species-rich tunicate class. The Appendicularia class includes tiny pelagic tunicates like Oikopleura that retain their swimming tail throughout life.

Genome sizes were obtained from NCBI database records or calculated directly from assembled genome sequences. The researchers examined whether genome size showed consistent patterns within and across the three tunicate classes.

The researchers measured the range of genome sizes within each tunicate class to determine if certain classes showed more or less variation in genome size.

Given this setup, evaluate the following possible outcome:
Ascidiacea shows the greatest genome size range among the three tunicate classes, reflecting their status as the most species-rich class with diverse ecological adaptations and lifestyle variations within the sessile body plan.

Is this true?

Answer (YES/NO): YES